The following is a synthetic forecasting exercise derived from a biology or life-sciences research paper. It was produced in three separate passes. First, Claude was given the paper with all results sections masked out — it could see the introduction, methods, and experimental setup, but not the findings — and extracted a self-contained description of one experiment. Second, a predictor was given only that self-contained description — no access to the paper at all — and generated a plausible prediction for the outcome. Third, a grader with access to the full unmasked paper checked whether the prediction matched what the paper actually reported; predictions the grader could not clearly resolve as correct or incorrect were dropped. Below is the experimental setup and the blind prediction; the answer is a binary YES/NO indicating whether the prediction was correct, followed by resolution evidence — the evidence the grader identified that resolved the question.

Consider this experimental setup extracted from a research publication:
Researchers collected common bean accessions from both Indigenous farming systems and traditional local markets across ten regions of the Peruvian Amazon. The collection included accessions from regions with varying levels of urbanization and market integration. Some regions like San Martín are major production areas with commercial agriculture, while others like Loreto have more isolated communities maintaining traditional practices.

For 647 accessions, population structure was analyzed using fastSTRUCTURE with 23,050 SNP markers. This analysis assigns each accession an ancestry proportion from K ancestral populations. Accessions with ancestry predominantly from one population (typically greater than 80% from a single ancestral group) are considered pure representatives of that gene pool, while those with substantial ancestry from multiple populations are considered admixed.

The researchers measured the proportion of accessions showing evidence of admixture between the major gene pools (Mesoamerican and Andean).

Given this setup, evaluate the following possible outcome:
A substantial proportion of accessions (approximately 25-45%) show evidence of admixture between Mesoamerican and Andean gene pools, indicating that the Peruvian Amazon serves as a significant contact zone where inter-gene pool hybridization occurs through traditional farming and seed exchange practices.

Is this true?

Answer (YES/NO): NO